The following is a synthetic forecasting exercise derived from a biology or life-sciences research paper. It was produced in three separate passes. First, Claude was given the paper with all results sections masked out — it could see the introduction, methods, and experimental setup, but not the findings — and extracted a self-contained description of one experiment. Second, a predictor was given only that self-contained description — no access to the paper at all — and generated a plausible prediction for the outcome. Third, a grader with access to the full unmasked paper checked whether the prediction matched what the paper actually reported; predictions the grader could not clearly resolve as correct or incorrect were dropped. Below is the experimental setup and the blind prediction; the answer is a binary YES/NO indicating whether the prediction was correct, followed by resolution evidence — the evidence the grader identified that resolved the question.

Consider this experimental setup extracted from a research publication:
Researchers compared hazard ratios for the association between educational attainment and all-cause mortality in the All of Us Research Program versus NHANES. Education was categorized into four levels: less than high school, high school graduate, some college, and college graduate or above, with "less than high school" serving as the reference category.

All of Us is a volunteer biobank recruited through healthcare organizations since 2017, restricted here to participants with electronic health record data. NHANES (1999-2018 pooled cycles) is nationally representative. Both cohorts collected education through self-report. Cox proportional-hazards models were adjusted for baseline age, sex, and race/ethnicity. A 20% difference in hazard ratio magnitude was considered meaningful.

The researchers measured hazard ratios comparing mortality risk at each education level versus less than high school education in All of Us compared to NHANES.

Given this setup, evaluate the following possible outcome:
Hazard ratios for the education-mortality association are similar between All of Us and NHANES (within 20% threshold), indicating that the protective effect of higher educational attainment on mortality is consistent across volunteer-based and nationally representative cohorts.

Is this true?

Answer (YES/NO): NO